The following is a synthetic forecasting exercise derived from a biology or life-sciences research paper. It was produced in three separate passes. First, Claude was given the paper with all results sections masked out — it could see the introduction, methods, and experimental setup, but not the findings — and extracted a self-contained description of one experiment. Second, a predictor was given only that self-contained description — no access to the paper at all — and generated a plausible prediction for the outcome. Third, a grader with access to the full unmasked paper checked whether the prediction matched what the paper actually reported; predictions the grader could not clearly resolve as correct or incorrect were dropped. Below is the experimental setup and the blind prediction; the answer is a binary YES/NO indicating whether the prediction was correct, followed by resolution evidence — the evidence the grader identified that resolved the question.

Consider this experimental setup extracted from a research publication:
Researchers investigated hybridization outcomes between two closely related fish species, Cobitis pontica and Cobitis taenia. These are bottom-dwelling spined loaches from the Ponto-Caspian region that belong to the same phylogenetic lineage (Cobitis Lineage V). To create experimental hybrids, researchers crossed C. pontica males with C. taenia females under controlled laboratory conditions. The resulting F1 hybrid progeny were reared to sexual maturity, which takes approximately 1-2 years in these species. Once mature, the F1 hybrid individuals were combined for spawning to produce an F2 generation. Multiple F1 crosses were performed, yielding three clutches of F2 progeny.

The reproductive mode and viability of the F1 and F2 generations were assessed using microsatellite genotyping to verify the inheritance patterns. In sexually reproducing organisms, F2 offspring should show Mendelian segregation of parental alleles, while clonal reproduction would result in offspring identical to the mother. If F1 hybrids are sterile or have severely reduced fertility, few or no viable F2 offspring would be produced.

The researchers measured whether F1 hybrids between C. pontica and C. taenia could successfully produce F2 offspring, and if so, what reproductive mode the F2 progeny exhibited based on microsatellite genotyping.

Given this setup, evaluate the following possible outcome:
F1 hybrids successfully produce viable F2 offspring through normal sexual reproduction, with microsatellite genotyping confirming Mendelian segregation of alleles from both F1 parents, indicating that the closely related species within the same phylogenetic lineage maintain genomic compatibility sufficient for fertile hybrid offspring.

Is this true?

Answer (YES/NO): NO